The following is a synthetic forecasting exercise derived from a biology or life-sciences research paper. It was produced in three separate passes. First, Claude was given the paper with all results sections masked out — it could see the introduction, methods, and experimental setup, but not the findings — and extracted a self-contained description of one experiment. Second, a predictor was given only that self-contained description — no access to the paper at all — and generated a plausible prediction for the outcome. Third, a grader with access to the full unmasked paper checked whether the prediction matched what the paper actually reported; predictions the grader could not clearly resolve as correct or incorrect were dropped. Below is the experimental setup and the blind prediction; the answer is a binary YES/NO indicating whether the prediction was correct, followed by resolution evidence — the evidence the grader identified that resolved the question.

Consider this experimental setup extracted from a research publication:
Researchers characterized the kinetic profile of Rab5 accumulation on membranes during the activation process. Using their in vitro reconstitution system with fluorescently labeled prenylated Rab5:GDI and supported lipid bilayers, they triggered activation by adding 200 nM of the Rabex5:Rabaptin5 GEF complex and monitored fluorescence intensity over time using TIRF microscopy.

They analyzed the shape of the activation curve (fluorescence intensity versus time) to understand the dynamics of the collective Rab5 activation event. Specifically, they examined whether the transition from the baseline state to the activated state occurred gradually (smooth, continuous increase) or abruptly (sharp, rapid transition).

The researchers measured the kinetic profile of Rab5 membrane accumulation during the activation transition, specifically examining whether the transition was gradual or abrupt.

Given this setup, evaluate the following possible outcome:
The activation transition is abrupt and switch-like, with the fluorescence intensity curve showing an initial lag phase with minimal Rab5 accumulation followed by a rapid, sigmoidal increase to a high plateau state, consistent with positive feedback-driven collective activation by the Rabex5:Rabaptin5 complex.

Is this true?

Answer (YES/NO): YES